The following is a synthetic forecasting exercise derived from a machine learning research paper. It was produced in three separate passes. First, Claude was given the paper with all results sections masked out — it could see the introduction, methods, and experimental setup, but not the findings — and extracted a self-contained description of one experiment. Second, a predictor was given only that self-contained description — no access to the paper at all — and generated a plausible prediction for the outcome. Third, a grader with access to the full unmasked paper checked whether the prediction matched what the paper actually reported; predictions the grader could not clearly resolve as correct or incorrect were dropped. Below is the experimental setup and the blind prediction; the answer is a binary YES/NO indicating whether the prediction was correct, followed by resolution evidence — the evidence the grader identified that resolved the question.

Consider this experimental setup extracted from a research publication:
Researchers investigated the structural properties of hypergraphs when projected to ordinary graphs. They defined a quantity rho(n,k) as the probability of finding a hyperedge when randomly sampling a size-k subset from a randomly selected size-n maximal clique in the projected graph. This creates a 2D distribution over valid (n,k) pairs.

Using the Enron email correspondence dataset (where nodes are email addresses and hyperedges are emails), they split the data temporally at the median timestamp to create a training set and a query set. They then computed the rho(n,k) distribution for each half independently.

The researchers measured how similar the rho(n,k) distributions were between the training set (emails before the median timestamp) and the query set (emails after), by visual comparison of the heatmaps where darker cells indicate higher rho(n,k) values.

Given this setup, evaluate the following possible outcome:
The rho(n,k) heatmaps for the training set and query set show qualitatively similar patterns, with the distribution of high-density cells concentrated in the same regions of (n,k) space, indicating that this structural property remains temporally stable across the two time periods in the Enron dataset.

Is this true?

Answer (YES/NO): YES